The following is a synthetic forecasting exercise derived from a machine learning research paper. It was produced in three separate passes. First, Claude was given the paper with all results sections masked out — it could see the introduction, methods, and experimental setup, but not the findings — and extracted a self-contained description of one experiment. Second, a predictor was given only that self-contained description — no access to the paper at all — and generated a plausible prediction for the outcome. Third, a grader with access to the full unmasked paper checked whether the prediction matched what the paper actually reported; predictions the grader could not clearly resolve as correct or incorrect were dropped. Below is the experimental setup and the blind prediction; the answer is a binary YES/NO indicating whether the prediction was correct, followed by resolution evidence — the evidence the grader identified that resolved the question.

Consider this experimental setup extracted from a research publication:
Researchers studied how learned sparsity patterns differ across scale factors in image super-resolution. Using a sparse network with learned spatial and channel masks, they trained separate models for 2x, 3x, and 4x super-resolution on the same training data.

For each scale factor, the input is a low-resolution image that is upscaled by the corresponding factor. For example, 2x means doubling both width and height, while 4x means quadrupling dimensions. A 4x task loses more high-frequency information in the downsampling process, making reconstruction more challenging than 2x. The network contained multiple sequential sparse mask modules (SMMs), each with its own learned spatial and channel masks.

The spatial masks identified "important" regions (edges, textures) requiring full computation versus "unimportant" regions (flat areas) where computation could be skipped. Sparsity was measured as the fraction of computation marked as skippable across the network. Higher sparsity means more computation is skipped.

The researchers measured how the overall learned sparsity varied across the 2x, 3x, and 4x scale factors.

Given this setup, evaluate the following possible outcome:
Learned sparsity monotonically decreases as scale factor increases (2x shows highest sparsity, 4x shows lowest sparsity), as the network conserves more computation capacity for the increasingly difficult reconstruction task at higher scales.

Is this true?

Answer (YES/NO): YES